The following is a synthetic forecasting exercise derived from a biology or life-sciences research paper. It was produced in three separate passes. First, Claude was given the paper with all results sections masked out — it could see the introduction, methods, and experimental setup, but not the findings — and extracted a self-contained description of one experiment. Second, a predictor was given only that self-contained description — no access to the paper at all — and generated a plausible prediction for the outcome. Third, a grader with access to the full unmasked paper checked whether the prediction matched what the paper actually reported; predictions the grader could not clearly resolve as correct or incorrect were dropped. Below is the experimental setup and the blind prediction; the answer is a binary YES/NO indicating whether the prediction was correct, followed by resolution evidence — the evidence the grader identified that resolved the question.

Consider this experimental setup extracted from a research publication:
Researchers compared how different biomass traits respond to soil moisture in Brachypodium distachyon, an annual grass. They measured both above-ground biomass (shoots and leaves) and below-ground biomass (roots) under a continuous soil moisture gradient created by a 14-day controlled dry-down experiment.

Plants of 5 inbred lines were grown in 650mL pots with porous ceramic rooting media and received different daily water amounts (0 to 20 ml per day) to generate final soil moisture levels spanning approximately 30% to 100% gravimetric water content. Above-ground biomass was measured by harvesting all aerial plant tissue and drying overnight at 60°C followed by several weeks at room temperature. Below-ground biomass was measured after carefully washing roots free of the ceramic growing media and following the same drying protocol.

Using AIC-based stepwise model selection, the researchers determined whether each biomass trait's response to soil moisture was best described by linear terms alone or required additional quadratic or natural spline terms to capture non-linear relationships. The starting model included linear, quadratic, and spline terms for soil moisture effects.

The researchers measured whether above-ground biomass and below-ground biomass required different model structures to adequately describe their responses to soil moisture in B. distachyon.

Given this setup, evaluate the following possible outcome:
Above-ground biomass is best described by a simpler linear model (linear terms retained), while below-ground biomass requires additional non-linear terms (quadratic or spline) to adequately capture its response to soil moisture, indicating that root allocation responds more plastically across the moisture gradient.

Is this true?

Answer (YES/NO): NO